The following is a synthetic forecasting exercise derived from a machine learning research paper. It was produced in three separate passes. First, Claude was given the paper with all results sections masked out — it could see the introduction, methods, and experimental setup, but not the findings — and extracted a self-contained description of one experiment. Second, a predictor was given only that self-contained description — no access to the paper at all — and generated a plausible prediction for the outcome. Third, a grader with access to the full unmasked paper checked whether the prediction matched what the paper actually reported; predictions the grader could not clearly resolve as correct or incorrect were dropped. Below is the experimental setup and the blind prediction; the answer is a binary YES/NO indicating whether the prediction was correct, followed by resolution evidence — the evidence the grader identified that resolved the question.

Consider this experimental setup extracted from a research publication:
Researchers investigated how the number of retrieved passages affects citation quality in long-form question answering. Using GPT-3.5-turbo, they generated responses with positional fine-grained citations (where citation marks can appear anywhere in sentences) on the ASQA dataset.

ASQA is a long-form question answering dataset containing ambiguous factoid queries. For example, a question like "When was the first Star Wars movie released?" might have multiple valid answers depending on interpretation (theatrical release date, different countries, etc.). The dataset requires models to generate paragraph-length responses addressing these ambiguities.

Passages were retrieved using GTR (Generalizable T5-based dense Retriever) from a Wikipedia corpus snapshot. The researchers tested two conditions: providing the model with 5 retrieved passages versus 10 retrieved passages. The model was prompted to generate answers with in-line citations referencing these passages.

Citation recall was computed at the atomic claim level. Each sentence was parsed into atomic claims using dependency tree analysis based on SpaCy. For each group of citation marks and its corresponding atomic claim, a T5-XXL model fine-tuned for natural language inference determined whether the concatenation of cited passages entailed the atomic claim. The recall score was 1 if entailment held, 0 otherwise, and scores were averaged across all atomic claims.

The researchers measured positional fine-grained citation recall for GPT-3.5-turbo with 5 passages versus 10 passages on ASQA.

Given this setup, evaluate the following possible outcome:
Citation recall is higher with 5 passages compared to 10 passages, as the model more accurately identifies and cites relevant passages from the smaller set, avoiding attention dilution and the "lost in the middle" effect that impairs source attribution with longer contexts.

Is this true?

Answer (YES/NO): YES